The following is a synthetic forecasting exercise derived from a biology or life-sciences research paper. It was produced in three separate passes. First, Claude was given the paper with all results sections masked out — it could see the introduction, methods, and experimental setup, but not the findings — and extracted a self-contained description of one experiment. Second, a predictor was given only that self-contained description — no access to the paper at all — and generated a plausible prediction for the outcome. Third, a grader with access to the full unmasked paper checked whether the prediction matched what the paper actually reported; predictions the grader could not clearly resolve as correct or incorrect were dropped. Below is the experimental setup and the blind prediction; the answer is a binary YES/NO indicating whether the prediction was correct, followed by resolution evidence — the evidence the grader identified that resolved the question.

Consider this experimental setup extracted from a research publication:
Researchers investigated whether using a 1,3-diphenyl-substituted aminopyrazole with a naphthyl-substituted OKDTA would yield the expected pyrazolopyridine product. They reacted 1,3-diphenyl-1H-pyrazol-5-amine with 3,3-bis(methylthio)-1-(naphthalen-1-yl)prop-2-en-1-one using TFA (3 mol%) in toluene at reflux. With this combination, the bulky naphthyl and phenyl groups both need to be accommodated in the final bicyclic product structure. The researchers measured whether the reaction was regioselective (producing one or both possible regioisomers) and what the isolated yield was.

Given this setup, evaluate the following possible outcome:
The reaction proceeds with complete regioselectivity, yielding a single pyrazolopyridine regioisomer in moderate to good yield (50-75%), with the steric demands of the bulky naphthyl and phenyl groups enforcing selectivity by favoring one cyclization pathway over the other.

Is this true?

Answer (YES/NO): NO